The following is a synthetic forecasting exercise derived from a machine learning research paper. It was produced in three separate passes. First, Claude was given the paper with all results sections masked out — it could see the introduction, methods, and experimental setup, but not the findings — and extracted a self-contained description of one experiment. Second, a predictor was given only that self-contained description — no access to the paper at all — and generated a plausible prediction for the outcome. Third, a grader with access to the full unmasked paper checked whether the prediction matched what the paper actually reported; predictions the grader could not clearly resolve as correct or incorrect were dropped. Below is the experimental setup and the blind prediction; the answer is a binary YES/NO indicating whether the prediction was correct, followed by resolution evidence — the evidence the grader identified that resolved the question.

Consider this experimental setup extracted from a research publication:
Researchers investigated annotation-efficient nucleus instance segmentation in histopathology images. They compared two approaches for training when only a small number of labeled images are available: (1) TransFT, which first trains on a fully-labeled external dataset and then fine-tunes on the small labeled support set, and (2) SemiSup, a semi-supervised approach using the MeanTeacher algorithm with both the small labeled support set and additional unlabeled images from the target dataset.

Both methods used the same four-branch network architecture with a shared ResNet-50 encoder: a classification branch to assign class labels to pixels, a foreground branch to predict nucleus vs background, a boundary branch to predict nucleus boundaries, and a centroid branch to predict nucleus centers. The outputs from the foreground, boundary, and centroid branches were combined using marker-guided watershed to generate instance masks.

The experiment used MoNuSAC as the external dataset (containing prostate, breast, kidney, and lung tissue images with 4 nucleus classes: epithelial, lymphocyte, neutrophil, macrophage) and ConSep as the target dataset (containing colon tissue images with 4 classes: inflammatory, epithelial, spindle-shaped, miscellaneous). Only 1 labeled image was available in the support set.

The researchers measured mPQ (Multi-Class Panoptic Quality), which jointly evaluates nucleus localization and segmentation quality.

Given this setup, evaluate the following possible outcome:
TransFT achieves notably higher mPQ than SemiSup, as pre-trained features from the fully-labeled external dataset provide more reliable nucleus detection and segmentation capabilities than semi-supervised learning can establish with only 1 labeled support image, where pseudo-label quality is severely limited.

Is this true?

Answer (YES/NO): YES